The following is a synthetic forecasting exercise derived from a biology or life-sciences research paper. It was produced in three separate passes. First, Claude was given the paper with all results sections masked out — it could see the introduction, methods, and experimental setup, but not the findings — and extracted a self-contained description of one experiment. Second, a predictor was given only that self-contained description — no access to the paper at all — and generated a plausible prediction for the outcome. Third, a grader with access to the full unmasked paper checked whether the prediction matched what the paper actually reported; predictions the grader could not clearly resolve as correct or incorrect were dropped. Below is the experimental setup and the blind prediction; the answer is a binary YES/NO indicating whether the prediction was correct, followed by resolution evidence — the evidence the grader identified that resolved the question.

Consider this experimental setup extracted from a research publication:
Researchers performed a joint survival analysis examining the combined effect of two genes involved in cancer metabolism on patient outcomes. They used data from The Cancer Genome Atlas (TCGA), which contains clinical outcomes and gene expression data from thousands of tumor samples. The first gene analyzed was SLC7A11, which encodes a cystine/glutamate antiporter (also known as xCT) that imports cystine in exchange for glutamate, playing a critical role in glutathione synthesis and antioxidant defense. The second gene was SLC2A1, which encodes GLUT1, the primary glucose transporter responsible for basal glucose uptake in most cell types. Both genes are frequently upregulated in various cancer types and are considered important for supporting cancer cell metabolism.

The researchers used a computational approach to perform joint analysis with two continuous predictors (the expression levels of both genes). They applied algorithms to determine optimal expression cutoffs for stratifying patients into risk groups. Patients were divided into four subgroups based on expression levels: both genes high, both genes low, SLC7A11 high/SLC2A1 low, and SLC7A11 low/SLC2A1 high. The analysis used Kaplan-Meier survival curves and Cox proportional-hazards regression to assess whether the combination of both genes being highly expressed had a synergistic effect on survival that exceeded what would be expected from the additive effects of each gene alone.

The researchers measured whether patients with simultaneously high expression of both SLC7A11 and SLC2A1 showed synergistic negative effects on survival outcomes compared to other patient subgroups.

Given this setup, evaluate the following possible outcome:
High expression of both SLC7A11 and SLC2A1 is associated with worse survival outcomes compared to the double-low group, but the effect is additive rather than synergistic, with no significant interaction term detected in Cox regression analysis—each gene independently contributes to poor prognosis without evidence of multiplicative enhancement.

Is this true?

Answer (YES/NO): NO